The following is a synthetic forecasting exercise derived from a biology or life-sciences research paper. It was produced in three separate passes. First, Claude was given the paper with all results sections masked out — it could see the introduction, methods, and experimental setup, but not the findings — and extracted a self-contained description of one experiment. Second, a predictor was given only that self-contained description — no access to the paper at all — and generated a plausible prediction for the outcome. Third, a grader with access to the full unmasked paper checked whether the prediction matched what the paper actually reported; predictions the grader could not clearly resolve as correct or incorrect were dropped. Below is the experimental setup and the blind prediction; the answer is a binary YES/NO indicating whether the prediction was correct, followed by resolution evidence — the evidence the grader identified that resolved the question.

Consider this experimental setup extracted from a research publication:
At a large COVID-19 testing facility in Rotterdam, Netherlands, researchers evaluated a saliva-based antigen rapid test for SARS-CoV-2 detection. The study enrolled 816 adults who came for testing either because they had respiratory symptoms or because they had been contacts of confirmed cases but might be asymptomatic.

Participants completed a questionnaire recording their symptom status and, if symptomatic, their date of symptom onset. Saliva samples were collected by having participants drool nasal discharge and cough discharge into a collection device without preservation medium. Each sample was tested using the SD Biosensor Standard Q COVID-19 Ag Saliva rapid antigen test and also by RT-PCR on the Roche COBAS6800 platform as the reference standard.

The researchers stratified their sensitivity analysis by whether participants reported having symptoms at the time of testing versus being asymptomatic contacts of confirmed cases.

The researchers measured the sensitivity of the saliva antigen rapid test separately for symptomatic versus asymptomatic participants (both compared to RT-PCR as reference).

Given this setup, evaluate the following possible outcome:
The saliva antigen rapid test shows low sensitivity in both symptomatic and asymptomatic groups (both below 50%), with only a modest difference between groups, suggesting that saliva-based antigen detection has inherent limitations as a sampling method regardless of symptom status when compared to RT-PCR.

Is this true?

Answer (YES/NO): NO